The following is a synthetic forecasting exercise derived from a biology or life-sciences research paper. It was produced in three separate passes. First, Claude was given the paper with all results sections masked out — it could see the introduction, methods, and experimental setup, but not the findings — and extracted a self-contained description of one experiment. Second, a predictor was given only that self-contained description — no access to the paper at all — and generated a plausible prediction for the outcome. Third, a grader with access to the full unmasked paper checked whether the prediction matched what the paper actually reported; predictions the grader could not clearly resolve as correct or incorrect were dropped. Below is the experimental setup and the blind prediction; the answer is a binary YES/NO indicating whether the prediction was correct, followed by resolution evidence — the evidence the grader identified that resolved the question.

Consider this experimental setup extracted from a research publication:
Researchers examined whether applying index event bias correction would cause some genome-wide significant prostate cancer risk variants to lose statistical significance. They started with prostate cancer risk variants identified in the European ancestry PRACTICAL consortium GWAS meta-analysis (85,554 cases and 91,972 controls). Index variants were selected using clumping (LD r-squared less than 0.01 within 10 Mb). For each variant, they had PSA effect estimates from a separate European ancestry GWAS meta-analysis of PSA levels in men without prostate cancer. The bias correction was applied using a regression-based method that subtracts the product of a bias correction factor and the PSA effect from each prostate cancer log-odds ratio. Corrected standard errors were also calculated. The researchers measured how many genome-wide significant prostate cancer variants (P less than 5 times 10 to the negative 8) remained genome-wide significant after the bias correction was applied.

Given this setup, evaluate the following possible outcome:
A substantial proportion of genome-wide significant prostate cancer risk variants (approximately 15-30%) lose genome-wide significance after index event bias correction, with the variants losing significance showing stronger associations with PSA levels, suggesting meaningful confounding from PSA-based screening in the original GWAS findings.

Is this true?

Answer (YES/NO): NO